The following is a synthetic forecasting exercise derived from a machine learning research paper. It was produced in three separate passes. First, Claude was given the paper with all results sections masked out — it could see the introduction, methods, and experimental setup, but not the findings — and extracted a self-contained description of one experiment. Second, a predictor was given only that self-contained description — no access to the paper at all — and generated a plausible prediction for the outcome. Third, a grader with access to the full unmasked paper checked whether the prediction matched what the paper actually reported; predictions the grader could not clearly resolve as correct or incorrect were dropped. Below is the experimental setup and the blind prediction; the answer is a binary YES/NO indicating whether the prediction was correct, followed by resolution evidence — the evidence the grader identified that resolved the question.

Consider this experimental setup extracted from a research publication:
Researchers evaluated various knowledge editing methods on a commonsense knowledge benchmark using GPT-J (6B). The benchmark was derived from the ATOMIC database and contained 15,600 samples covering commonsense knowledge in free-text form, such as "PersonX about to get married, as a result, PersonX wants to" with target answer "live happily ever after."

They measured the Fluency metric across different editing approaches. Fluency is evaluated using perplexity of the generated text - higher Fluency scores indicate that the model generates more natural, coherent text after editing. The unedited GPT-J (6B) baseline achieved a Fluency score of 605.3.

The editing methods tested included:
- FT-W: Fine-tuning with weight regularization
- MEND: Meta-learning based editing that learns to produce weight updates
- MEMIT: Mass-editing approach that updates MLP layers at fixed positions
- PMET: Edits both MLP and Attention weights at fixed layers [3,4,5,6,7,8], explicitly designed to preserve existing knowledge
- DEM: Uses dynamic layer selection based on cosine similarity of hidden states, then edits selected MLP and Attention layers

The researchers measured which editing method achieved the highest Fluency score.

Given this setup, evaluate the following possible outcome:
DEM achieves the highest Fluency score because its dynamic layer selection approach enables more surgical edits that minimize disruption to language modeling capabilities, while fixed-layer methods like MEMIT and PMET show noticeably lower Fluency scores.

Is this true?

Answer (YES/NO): NO